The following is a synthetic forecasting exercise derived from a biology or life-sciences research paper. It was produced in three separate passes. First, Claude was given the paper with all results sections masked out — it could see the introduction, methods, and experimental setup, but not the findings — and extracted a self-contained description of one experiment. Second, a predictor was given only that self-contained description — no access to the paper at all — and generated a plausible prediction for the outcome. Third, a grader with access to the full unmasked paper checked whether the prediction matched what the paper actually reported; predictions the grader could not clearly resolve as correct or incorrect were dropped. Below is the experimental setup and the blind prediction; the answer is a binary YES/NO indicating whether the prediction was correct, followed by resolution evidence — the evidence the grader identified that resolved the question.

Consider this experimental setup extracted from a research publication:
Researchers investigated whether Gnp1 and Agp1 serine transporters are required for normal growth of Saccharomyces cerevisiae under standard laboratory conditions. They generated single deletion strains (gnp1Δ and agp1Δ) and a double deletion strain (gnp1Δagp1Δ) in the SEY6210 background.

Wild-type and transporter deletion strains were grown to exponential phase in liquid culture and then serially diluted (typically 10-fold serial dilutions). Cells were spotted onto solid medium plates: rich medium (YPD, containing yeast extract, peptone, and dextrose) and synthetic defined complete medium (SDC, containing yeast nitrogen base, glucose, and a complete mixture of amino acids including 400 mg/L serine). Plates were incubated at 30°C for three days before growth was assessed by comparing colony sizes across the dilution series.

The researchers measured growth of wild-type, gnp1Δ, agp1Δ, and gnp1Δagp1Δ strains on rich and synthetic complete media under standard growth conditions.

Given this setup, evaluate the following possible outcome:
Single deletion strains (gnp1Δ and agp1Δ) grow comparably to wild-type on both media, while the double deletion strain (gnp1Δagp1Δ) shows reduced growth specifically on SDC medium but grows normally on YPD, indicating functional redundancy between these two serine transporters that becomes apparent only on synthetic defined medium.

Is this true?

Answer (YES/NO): NO